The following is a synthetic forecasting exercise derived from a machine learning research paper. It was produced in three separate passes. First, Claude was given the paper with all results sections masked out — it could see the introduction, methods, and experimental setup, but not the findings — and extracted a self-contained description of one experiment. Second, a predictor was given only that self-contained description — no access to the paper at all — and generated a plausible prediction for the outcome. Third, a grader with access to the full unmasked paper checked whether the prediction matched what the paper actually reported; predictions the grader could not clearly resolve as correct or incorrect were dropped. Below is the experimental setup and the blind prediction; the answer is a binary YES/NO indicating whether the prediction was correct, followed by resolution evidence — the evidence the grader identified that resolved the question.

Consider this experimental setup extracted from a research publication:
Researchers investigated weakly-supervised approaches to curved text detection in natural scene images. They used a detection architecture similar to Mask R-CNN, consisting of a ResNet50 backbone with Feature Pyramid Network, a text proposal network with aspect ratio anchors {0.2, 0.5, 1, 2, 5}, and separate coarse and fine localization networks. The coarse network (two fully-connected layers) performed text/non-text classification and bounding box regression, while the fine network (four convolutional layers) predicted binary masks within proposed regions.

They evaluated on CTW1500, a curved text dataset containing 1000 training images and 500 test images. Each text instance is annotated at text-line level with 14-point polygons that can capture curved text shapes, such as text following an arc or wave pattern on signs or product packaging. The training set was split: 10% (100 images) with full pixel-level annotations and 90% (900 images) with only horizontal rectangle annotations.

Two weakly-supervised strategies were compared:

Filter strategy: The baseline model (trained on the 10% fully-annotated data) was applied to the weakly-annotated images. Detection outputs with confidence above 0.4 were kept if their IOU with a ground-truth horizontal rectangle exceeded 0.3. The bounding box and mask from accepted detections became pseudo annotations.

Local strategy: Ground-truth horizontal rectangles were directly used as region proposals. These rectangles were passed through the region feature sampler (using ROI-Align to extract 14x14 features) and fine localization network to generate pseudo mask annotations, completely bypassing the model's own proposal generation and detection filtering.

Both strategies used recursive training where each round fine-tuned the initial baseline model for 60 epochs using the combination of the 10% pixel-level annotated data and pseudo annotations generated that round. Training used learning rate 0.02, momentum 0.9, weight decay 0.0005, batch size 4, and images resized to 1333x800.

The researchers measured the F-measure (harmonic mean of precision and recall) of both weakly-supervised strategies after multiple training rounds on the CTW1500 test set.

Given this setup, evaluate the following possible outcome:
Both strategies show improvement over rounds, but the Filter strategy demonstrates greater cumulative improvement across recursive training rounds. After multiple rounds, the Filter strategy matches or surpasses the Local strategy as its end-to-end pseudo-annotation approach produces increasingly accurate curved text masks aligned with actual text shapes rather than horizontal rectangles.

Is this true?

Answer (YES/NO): NO